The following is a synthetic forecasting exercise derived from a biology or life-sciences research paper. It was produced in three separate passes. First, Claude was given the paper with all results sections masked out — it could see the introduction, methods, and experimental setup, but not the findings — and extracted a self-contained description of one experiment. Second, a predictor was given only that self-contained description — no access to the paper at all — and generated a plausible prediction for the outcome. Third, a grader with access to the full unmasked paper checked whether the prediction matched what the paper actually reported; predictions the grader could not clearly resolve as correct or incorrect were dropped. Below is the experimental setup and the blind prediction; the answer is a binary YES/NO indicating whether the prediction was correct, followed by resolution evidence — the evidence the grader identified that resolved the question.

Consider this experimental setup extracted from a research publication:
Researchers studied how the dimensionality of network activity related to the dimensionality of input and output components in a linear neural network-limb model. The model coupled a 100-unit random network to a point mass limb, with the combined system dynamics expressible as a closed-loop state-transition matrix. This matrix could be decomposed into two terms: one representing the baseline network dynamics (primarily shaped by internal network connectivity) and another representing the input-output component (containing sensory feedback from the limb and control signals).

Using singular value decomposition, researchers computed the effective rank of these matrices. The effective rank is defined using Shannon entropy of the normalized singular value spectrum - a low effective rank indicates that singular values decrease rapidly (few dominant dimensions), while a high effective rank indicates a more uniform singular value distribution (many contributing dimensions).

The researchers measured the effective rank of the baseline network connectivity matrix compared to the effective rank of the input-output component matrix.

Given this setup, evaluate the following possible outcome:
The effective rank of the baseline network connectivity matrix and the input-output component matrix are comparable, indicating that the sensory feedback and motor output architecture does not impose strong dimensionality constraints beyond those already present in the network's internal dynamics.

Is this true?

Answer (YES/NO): NO